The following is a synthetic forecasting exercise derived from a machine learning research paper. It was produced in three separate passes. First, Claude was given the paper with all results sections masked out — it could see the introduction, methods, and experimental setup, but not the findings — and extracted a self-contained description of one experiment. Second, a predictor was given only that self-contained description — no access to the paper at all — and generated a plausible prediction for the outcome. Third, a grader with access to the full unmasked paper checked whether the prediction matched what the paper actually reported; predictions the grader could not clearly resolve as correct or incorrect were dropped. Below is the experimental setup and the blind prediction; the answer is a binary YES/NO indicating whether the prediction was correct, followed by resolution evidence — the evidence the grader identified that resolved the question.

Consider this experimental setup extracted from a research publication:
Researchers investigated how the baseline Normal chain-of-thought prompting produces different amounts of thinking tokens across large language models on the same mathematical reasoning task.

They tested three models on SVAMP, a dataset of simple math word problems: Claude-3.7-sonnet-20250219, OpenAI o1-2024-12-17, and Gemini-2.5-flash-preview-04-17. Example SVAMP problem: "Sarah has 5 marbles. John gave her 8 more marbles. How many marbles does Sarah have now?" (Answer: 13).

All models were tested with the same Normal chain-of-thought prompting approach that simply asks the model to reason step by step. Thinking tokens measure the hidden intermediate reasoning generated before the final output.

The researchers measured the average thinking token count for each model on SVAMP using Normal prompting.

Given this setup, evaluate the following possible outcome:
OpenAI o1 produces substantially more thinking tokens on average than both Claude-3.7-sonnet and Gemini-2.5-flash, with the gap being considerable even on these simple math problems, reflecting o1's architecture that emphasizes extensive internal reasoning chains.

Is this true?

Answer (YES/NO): NO